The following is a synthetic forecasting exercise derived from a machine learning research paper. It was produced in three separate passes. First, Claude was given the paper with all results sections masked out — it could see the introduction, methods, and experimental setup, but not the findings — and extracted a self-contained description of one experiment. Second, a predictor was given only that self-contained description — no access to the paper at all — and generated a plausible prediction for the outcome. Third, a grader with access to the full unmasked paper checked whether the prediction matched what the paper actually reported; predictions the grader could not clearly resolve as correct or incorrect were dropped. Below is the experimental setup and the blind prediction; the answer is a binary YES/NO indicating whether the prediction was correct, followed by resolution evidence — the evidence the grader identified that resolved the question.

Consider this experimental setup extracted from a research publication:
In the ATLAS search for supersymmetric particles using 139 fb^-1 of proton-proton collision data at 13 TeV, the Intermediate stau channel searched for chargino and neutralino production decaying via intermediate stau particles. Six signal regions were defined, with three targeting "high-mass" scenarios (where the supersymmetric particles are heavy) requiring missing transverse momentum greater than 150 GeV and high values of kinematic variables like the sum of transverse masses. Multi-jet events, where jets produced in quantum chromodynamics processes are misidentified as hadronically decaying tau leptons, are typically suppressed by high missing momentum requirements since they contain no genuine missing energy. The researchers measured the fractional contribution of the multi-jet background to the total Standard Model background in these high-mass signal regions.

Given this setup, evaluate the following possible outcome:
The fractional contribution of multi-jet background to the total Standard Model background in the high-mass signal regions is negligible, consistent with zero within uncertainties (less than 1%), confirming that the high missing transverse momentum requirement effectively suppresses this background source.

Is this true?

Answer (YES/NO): NO